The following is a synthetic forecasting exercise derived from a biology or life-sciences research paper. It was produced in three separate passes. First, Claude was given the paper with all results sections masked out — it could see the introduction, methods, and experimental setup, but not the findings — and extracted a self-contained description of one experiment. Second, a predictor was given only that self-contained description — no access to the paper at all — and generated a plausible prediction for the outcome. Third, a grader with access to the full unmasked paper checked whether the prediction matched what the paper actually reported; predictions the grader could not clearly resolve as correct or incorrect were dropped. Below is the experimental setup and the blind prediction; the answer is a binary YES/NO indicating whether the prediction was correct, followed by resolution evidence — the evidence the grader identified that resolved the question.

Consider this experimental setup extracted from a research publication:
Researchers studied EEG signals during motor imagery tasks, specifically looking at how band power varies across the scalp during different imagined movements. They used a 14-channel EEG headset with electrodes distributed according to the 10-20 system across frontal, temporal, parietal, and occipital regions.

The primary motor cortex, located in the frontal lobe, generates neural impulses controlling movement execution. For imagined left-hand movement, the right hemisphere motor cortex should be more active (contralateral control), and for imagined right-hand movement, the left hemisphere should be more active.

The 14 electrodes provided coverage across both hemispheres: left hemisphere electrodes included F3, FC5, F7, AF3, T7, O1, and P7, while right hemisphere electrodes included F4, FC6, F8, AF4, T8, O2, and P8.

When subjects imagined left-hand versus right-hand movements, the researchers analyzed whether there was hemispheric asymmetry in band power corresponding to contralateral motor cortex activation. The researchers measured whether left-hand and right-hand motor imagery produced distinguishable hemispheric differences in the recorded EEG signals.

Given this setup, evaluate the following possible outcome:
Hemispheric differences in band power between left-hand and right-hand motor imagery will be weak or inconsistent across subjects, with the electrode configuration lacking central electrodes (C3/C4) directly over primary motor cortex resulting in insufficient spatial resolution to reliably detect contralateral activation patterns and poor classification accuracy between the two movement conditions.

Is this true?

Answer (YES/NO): NO